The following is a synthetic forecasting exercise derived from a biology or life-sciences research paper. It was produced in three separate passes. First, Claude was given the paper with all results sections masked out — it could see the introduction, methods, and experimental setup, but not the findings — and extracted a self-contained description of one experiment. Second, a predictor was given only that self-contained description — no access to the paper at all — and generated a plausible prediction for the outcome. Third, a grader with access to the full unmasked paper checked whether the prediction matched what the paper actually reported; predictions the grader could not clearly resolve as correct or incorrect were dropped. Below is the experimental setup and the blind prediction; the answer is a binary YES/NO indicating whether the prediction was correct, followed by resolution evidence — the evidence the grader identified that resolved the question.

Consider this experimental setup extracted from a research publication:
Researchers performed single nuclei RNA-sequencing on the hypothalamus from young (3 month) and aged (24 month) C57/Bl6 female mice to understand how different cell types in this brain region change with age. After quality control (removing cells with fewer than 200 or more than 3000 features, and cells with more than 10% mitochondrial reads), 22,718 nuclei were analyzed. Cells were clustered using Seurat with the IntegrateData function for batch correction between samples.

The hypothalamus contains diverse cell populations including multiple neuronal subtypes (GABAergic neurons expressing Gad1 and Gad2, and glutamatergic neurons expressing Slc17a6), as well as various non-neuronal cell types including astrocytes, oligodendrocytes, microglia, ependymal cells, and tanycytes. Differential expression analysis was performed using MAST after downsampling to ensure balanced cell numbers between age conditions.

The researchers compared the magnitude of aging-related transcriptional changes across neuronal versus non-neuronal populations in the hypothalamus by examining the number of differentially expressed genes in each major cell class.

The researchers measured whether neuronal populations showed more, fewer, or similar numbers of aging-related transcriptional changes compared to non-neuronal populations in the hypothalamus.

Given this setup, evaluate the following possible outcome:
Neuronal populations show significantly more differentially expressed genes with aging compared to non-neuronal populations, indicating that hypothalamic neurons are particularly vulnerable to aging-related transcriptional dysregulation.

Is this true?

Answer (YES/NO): NO